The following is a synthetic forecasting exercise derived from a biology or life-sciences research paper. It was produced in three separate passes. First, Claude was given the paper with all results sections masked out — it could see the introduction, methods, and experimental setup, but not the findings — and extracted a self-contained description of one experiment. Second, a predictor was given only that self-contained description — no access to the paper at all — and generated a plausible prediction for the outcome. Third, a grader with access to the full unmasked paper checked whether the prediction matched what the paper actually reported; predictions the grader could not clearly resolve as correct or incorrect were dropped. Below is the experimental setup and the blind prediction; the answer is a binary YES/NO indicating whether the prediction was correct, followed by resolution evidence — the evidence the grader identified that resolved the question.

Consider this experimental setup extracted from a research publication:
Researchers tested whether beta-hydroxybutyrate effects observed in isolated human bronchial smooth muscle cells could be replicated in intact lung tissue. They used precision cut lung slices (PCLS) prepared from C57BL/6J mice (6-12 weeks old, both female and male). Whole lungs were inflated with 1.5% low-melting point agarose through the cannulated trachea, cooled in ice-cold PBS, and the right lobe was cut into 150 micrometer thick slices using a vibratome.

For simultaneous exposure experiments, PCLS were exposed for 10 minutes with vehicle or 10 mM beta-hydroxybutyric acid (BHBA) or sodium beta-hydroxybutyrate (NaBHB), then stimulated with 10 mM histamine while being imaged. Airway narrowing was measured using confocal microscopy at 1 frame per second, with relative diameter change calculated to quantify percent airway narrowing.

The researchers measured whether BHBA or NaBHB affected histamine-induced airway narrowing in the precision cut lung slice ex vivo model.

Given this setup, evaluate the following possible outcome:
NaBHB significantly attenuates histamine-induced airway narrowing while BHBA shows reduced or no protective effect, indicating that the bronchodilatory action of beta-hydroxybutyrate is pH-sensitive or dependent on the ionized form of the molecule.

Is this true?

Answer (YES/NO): NO